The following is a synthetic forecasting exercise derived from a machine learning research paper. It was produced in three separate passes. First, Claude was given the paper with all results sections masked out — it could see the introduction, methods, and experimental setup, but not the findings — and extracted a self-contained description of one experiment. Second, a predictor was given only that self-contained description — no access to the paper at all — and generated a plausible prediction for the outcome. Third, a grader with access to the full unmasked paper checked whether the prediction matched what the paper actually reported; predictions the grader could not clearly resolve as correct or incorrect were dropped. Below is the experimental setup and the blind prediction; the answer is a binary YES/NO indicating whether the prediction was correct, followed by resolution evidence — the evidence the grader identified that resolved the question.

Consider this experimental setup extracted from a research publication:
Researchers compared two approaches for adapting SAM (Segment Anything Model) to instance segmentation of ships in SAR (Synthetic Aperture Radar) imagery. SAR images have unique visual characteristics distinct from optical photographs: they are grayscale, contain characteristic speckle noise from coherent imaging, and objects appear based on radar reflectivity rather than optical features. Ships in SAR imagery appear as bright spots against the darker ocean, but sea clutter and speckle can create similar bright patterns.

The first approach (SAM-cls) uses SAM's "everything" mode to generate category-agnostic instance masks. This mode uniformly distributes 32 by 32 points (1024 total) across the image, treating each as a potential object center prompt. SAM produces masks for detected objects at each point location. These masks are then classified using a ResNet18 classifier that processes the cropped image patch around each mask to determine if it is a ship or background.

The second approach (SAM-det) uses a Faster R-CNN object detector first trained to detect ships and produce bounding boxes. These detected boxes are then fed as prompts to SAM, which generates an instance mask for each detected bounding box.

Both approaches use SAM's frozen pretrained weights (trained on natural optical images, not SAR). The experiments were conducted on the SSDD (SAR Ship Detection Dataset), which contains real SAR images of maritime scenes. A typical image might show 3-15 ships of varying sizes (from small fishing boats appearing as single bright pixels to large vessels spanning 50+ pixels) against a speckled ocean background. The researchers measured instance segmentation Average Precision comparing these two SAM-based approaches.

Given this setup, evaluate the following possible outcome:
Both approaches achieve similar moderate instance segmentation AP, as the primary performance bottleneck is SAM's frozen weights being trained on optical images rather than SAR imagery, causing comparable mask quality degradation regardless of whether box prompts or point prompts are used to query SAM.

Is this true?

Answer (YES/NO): YES